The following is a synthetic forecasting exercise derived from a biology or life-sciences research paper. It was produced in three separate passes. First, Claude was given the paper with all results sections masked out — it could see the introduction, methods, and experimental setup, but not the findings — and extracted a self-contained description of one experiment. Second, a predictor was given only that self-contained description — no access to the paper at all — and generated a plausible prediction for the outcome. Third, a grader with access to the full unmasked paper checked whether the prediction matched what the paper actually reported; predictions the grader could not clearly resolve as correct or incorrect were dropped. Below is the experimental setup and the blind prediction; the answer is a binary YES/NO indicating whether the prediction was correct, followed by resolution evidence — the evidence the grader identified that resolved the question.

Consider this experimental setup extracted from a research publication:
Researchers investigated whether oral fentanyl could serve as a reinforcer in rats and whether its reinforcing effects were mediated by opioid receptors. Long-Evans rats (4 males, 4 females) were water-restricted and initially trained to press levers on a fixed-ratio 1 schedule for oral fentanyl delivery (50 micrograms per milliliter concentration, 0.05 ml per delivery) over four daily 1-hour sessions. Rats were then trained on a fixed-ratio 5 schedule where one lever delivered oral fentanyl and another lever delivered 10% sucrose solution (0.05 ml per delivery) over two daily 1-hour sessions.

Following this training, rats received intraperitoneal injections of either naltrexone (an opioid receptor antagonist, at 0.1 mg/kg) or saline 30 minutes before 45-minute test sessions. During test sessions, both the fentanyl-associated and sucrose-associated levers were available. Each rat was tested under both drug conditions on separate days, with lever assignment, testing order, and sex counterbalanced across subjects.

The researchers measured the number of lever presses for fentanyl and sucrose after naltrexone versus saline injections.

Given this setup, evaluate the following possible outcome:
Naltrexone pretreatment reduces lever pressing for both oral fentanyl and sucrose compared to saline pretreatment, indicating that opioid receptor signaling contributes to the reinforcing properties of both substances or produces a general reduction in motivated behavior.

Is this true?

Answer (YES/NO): NO